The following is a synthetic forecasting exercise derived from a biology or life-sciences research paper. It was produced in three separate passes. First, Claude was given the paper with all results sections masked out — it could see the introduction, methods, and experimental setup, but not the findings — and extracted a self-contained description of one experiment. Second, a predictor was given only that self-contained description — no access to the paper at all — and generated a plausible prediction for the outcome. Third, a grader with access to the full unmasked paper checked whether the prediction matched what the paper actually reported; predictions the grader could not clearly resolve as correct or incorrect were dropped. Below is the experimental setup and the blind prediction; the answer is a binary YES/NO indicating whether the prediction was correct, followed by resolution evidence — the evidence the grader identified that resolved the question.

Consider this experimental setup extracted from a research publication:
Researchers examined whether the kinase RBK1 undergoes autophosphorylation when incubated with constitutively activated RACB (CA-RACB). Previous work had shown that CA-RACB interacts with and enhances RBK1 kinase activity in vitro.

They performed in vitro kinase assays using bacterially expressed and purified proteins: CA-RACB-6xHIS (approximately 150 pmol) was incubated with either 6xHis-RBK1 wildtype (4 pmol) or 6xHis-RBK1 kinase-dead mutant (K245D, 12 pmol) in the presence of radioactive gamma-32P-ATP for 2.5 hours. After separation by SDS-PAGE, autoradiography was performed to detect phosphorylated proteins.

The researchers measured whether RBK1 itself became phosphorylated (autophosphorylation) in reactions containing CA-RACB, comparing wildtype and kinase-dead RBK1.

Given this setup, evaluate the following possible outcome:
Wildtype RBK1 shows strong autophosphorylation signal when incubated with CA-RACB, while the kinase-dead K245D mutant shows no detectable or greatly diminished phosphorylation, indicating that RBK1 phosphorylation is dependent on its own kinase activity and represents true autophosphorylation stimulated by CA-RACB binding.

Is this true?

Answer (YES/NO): YES